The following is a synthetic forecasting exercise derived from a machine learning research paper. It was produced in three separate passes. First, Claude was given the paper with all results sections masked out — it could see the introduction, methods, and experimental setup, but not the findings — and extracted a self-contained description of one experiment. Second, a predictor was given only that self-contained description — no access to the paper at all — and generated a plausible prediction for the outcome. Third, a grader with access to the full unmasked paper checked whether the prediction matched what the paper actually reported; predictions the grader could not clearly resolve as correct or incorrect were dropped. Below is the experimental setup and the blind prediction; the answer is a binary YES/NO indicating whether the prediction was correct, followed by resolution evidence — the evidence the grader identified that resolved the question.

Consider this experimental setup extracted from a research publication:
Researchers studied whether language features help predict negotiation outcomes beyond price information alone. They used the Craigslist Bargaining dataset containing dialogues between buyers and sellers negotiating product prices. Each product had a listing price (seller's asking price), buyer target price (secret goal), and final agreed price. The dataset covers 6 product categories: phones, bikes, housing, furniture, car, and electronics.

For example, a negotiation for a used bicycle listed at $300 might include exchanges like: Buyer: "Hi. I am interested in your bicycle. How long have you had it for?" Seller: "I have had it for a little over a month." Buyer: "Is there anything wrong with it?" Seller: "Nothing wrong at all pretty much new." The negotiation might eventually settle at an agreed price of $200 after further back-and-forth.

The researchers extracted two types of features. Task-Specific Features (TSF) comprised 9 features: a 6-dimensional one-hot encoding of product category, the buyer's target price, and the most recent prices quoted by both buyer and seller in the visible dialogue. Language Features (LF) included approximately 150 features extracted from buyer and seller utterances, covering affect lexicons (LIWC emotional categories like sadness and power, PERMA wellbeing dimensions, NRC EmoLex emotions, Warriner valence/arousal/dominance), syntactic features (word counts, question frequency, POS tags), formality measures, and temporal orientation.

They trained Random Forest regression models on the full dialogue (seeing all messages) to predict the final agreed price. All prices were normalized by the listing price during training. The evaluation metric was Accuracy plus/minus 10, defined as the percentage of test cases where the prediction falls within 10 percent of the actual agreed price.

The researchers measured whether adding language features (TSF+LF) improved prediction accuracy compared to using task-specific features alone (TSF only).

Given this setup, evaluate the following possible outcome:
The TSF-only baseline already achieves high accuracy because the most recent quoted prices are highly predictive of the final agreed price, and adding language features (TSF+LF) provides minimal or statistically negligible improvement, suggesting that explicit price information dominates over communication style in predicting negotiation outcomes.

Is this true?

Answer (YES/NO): NO